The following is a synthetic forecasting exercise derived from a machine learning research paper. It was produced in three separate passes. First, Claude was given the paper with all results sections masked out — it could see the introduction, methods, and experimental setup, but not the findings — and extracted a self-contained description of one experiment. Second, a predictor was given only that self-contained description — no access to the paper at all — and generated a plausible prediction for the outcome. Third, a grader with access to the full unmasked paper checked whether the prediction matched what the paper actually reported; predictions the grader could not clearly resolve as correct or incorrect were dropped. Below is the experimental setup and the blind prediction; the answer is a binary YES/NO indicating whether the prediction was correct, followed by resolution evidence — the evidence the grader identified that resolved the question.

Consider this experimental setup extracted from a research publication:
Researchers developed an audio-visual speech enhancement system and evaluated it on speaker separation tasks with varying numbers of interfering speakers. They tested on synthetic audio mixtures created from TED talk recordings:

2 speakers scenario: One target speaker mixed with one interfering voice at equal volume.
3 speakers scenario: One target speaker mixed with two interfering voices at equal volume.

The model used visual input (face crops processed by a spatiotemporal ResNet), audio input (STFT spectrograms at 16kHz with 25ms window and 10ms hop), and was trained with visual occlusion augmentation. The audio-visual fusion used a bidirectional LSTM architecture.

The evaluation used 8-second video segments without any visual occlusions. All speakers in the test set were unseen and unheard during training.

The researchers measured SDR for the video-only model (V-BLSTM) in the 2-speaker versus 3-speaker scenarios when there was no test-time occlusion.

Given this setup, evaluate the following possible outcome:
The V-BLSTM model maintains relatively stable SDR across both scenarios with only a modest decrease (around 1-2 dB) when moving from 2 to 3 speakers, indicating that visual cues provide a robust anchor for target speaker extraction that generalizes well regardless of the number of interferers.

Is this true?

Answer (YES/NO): NO